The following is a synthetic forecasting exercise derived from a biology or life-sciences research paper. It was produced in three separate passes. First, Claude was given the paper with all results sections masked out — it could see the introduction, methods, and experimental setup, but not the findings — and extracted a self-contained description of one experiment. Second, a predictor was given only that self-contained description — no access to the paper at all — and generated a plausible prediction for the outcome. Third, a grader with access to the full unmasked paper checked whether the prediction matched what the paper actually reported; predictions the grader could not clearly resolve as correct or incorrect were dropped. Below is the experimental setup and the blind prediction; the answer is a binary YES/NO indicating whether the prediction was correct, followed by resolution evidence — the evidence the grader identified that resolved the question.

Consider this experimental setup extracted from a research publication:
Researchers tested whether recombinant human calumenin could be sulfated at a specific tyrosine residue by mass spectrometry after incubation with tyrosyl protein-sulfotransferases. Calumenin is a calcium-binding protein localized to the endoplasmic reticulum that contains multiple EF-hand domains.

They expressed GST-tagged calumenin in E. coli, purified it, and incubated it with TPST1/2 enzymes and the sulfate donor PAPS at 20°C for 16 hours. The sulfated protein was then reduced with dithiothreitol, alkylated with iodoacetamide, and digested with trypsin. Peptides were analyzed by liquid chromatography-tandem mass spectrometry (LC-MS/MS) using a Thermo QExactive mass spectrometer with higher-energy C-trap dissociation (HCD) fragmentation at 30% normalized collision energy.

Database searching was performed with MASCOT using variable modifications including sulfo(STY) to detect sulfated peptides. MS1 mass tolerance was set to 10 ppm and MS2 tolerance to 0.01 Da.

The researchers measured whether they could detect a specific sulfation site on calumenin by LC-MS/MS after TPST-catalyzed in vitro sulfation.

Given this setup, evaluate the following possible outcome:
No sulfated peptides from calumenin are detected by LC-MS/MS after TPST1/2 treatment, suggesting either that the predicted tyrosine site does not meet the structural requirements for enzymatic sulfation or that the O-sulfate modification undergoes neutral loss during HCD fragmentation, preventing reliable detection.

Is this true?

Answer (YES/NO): NO